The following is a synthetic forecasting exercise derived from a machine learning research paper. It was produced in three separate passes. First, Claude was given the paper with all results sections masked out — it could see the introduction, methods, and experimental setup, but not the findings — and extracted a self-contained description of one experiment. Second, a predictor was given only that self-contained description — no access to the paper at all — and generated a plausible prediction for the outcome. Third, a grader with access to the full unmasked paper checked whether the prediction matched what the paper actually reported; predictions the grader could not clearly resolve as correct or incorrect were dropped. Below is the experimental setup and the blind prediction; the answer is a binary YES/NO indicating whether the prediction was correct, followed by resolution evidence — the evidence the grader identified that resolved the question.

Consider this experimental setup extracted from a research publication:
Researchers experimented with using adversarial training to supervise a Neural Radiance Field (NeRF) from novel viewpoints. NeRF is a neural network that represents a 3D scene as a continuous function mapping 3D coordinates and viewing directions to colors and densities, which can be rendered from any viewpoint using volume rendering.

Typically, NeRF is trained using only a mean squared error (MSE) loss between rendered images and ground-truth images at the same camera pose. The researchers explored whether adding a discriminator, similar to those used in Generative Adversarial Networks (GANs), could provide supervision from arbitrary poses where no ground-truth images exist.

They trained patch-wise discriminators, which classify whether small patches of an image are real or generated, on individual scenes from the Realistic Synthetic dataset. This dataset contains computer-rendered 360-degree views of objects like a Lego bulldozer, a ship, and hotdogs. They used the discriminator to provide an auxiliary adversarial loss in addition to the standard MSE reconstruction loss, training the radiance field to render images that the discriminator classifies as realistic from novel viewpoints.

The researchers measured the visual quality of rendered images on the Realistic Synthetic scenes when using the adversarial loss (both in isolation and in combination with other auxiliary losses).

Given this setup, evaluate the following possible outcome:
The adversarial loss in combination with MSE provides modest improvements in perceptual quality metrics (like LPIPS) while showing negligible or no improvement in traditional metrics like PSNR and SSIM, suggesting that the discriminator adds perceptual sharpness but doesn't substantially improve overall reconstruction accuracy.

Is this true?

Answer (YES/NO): NO